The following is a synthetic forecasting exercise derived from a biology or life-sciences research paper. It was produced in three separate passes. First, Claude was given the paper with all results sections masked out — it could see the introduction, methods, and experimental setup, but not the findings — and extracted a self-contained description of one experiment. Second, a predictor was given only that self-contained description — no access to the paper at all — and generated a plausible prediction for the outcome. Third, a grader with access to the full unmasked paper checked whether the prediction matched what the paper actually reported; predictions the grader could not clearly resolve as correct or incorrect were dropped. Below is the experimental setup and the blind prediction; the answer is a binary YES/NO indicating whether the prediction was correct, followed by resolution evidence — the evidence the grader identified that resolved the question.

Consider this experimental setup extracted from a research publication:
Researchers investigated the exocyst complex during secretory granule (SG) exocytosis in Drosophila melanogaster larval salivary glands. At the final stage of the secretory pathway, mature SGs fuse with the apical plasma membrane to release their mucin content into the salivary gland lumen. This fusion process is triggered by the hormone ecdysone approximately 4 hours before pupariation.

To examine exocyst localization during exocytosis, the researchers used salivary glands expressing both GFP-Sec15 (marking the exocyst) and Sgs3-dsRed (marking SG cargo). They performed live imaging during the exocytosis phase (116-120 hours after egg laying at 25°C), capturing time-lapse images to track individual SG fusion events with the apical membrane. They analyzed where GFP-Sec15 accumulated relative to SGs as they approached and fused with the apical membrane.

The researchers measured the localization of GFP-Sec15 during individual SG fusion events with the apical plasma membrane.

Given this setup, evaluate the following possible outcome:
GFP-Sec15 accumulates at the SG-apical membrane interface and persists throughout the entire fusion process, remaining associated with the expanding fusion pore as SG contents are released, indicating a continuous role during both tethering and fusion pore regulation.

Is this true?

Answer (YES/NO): NO